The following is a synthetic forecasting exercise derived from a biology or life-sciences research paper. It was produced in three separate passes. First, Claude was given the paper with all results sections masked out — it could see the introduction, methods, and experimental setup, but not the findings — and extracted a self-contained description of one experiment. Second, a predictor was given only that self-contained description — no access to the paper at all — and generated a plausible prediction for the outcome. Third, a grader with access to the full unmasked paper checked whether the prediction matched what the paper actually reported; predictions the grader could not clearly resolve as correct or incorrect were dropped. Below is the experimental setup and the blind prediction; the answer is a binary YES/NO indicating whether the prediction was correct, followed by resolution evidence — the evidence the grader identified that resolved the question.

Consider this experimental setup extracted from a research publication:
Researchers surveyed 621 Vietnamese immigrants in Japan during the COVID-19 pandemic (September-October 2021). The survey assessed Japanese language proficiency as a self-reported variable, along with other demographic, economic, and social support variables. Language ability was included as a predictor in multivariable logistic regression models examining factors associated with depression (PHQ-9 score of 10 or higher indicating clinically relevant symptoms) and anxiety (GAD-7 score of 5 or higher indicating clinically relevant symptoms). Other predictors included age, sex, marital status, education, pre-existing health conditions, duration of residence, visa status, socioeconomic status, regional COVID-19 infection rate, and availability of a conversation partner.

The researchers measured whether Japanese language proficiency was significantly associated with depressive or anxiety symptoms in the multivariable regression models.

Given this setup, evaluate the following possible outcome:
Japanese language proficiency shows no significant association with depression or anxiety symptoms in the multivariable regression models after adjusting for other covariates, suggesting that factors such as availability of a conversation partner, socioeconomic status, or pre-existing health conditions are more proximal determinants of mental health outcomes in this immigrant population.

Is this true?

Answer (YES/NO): YES